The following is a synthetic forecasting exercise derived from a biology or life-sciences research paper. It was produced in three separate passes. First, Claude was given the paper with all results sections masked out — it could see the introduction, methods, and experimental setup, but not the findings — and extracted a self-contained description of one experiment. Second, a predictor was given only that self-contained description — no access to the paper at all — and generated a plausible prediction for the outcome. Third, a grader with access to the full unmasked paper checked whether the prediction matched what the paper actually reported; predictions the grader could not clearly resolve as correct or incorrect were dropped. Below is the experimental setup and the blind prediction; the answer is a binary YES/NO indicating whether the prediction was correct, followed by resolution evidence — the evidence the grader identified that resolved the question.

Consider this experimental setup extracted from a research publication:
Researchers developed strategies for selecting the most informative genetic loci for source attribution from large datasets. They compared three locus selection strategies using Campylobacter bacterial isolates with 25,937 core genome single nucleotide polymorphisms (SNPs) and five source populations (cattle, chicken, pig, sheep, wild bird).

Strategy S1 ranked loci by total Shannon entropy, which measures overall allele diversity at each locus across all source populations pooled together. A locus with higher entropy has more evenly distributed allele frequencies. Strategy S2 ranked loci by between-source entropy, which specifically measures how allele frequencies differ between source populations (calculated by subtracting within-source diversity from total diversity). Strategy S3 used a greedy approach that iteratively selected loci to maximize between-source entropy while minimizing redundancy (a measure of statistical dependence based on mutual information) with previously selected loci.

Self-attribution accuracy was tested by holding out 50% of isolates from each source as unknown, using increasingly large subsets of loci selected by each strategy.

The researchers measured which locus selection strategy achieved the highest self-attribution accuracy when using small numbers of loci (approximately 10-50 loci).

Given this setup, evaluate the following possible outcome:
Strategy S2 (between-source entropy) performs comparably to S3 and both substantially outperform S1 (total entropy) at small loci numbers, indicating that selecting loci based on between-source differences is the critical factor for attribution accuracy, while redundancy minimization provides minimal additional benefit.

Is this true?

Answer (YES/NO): NO